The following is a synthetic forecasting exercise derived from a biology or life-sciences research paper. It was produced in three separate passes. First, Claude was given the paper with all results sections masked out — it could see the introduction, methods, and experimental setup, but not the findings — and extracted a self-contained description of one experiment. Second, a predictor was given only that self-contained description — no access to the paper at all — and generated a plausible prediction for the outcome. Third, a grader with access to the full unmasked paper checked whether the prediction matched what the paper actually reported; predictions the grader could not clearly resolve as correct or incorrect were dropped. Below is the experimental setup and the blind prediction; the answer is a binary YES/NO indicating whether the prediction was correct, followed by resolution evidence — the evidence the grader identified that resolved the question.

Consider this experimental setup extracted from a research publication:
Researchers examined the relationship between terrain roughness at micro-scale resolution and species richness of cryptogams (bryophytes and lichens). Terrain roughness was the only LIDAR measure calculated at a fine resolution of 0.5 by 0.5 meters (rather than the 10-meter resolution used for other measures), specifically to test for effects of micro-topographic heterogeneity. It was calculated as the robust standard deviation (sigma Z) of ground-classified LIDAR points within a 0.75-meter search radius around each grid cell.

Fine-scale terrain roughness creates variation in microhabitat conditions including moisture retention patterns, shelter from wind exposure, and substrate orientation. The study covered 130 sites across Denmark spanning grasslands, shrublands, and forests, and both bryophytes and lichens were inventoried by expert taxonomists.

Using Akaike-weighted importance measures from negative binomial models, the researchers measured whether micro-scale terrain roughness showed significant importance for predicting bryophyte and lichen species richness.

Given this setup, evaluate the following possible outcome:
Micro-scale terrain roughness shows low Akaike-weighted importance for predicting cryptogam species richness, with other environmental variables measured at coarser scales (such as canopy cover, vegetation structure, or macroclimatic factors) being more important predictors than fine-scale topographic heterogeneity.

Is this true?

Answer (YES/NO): YES